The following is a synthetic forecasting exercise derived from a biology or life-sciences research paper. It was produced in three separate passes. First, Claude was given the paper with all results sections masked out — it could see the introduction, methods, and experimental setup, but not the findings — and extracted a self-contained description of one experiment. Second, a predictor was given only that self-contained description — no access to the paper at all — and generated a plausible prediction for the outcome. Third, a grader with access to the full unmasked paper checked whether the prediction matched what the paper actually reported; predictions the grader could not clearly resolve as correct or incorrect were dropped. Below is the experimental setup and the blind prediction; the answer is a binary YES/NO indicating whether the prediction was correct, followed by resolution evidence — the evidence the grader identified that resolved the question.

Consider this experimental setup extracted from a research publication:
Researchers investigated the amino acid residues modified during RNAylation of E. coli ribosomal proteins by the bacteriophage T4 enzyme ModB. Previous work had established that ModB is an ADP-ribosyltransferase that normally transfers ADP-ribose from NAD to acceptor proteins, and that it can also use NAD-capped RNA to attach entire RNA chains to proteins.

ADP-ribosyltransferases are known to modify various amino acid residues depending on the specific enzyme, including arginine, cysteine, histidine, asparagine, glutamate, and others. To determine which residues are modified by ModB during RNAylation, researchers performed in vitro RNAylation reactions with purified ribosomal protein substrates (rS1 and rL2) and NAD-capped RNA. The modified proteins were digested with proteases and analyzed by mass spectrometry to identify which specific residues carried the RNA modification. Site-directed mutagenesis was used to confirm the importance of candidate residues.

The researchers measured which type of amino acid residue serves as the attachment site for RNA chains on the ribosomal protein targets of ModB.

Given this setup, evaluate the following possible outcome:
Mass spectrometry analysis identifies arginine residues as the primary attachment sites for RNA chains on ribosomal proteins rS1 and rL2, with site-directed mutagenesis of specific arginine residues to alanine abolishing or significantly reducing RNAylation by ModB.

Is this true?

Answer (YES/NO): YES